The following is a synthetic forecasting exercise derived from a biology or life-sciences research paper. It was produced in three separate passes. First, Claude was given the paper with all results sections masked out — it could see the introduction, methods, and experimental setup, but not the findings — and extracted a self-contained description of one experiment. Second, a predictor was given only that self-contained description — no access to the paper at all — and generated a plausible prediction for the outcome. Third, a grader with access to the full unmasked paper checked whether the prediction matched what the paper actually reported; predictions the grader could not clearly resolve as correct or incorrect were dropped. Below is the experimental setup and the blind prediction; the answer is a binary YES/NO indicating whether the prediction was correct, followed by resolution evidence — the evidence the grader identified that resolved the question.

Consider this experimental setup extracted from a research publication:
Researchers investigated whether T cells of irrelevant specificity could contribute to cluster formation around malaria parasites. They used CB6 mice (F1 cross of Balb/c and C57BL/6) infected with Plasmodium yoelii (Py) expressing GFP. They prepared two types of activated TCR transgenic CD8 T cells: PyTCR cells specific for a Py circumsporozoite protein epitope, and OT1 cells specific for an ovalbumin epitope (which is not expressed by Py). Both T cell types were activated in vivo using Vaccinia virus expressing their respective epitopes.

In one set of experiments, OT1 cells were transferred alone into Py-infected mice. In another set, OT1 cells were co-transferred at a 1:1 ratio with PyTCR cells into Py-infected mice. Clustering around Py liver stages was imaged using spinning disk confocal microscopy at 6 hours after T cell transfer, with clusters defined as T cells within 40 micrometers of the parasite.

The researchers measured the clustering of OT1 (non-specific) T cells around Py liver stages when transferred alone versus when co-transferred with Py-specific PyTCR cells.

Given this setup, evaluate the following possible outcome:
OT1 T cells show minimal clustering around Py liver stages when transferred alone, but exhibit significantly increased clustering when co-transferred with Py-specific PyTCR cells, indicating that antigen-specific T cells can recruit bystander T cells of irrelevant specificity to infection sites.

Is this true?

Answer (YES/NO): YES